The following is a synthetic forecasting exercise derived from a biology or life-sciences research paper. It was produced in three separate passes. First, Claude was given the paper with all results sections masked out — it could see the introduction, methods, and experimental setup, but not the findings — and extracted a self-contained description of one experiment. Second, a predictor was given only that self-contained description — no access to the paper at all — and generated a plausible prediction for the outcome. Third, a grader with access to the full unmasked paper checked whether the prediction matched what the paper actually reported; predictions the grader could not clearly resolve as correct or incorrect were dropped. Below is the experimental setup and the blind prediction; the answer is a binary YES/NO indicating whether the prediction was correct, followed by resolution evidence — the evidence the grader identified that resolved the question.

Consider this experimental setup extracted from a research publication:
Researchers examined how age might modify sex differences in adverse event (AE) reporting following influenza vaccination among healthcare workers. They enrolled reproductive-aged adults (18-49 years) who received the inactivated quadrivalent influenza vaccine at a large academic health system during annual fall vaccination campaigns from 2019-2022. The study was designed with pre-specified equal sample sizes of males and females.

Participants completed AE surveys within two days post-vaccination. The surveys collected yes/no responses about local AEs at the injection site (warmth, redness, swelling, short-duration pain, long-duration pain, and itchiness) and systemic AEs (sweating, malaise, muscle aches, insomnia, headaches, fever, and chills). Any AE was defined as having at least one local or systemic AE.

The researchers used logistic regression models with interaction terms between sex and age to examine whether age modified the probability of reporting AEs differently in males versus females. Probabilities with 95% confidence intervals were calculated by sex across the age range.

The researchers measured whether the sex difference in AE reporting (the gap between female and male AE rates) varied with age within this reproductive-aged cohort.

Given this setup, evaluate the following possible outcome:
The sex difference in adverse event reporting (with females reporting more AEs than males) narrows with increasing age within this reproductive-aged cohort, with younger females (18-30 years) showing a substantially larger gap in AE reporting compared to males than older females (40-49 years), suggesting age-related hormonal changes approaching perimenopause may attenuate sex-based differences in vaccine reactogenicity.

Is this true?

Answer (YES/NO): NO